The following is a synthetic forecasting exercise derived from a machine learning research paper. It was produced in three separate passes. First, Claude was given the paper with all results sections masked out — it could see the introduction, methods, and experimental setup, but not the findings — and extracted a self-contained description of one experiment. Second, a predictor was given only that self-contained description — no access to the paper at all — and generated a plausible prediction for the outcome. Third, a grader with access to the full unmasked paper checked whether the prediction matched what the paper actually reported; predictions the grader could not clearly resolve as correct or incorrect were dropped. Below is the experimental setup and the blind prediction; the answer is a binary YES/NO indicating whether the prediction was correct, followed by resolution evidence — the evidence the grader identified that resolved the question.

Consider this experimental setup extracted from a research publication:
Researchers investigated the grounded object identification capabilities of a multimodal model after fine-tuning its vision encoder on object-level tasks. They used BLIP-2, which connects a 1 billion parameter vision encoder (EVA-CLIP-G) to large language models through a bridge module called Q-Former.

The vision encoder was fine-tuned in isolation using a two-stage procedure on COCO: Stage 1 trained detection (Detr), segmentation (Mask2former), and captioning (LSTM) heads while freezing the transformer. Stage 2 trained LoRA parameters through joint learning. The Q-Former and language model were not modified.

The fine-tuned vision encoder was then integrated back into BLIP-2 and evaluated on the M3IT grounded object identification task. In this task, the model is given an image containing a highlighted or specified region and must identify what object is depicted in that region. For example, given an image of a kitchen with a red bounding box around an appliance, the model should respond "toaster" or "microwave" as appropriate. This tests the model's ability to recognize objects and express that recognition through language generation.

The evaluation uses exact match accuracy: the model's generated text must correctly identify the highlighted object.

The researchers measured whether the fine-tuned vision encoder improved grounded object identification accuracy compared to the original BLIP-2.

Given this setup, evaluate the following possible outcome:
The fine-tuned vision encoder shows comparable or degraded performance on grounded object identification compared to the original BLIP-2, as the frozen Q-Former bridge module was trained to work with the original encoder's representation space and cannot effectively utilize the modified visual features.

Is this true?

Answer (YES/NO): NO